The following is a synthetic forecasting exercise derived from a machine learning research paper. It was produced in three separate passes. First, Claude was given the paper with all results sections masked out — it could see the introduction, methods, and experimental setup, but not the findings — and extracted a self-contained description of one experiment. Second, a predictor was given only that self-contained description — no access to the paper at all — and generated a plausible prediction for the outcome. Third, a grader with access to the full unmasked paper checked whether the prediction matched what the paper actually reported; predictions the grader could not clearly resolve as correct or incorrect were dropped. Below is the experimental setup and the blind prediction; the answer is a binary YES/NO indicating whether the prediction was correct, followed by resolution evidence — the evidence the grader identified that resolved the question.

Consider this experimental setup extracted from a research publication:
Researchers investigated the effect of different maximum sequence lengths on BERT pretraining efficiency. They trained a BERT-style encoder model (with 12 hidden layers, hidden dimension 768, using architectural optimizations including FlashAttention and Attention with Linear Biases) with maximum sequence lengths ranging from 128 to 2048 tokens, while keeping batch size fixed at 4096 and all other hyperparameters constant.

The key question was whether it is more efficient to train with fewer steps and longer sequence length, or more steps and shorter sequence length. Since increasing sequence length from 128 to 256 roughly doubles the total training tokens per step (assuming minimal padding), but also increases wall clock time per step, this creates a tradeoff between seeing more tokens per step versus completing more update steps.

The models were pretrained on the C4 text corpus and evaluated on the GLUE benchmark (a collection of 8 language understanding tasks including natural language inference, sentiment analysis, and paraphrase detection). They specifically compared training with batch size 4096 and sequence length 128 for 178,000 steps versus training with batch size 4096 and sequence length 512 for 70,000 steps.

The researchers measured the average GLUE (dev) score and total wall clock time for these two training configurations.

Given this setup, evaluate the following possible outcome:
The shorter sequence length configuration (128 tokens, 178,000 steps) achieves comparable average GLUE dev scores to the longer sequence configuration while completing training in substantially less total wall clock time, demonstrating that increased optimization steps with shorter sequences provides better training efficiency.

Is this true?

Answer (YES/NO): NO